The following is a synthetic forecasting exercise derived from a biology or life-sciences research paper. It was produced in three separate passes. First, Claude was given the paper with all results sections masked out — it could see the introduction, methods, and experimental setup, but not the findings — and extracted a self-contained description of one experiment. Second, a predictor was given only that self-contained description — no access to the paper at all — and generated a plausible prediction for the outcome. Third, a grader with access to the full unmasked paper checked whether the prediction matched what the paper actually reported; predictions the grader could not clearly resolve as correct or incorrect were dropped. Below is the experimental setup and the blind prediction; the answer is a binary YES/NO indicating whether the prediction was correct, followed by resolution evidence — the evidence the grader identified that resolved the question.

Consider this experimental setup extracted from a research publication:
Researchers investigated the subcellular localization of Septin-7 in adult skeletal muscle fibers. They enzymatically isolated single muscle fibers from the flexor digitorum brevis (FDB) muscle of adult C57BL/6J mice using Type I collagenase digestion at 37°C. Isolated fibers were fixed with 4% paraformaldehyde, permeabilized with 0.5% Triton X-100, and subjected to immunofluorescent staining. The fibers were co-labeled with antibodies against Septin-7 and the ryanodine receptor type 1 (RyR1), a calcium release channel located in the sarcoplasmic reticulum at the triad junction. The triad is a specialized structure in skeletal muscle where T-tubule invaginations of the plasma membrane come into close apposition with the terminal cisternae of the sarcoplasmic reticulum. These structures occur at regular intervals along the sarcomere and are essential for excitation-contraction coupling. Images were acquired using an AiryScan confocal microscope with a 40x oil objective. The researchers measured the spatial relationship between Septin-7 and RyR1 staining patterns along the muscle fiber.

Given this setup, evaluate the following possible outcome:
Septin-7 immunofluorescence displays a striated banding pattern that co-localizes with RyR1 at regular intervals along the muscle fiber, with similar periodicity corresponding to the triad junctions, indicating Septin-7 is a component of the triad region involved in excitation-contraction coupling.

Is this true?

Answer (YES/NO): NO